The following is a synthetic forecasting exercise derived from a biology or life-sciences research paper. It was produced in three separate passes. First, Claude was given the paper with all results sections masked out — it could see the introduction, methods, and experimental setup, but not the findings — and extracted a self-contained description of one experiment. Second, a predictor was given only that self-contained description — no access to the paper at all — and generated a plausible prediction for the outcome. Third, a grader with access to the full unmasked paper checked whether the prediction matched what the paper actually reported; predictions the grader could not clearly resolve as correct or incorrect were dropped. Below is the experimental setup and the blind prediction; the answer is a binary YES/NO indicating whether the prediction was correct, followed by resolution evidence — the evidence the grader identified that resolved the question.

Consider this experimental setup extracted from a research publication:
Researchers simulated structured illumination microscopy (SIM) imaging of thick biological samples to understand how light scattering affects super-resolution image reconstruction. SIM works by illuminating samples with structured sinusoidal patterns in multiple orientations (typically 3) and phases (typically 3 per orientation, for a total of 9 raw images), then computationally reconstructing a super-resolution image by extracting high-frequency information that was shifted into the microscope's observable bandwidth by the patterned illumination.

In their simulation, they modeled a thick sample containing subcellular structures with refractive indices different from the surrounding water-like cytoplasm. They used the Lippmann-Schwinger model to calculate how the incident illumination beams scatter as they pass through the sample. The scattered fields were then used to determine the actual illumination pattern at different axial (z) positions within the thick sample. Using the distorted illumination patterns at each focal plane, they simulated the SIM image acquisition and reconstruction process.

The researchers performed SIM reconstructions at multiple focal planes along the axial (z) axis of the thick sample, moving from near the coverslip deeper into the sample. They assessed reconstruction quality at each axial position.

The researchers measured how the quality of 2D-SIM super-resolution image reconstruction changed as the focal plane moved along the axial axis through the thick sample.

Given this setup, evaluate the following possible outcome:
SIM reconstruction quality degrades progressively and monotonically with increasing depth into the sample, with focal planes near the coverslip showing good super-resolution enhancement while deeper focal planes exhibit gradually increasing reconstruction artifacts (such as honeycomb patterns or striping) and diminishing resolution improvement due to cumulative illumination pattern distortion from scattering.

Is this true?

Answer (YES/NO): YES